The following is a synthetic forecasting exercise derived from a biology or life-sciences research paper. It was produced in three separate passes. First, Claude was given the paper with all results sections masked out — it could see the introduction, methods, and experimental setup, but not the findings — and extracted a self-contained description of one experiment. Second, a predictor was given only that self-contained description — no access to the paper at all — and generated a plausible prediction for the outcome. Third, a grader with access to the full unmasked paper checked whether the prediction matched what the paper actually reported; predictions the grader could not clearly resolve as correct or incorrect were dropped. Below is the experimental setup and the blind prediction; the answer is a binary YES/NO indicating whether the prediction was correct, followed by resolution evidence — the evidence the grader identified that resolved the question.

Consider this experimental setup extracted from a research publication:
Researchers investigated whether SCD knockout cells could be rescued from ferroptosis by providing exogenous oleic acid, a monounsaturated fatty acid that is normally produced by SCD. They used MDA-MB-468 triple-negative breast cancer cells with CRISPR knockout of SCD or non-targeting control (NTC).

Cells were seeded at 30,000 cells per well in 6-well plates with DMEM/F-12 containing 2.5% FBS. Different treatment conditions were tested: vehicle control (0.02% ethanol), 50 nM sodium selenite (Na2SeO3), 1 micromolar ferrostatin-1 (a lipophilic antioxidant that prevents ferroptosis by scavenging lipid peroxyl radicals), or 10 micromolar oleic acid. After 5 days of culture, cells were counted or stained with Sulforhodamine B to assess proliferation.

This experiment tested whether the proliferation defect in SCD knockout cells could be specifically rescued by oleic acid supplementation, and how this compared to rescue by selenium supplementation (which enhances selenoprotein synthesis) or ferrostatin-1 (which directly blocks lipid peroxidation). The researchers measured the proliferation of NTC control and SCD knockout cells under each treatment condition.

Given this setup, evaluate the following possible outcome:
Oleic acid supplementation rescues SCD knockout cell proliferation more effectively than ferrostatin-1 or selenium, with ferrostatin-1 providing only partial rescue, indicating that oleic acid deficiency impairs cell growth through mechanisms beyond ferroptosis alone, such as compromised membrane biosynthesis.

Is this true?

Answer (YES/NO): NO